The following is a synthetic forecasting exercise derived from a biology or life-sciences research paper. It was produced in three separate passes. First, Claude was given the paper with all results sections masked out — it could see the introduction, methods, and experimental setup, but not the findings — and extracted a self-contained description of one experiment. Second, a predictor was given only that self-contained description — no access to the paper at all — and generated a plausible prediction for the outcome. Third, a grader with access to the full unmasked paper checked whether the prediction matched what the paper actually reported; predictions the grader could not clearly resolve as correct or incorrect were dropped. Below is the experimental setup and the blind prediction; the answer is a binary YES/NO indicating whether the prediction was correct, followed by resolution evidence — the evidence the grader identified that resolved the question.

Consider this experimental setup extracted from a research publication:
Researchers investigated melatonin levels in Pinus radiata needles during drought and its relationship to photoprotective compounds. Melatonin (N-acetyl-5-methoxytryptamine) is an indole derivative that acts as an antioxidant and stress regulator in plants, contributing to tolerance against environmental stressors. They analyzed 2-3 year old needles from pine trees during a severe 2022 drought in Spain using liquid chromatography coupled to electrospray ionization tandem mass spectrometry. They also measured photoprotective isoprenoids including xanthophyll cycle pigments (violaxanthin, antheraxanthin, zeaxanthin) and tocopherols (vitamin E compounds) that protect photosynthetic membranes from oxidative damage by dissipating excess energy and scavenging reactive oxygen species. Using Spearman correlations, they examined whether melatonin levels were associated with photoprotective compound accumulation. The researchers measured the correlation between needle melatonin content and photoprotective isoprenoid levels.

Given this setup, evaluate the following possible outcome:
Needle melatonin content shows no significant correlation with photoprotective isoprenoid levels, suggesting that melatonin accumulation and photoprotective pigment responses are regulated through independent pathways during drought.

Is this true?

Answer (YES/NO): NO